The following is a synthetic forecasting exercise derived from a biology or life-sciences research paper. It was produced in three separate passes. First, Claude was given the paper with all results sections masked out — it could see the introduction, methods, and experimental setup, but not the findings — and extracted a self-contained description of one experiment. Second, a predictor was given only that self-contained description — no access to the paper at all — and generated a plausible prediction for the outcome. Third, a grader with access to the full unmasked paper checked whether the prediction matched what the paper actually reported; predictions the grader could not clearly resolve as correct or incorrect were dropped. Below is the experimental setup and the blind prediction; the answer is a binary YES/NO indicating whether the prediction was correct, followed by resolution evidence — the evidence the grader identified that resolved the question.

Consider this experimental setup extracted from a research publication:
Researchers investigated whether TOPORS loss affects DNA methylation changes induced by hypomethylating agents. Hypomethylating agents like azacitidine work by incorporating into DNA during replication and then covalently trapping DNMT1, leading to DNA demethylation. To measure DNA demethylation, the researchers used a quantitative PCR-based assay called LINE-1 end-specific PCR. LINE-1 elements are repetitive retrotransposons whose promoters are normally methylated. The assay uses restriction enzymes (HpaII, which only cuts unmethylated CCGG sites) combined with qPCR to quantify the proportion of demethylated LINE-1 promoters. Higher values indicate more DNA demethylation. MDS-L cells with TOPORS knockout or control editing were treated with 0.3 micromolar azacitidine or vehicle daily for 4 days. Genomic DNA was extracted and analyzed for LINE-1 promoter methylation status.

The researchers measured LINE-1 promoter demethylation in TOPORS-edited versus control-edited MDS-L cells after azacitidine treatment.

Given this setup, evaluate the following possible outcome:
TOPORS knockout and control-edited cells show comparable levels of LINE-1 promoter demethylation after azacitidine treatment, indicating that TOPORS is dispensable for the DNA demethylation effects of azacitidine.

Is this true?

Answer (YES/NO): YES